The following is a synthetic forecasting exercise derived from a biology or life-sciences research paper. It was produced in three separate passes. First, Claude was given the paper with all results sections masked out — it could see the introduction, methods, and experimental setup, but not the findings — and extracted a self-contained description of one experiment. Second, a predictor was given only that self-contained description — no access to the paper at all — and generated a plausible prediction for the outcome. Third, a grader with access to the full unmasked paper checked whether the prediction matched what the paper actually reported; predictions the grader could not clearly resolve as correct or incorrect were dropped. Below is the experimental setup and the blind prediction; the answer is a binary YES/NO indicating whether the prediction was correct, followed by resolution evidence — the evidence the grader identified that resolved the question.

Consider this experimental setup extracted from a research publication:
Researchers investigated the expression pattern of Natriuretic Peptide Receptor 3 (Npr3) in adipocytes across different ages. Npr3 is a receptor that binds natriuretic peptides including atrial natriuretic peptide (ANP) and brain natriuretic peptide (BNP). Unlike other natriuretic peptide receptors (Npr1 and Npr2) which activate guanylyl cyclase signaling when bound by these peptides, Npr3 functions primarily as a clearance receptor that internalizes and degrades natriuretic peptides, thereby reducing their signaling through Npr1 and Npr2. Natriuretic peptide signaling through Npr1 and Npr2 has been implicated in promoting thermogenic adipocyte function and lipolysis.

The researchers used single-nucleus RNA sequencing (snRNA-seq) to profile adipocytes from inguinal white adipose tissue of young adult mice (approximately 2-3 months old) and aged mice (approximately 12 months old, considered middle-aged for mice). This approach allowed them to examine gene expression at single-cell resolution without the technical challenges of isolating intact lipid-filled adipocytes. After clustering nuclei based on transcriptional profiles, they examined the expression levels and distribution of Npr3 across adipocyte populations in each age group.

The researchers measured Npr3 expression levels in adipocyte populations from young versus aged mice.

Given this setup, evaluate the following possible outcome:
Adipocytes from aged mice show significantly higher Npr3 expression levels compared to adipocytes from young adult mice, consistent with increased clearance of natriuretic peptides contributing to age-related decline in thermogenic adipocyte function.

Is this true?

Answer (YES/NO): YES